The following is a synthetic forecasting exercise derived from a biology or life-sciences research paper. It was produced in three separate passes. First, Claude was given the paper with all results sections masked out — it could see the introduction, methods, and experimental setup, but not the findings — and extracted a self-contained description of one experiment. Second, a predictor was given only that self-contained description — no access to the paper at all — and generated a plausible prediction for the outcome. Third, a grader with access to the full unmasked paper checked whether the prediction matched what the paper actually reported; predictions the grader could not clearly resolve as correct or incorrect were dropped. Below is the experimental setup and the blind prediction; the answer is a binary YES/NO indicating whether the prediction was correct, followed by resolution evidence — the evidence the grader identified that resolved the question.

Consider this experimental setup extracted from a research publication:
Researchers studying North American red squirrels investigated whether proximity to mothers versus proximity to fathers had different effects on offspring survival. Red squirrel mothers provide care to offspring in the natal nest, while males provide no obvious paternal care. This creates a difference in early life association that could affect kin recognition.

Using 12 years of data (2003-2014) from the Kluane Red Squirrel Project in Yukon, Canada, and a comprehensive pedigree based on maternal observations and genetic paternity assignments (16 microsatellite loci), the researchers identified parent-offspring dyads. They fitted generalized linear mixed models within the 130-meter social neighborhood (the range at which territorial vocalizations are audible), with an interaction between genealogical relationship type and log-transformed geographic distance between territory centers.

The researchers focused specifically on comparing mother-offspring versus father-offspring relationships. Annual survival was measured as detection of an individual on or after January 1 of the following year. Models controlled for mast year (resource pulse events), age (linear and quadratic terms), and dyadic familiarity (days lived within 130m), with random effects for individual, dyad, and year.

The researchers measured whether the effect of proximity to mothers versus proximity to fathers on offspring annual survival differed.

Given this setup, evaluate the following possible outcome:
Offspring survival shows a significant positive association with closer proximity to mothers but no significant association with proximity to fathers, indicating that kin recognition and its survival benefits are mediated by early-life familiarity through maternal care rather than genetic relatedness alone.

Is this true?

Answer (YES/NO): NO